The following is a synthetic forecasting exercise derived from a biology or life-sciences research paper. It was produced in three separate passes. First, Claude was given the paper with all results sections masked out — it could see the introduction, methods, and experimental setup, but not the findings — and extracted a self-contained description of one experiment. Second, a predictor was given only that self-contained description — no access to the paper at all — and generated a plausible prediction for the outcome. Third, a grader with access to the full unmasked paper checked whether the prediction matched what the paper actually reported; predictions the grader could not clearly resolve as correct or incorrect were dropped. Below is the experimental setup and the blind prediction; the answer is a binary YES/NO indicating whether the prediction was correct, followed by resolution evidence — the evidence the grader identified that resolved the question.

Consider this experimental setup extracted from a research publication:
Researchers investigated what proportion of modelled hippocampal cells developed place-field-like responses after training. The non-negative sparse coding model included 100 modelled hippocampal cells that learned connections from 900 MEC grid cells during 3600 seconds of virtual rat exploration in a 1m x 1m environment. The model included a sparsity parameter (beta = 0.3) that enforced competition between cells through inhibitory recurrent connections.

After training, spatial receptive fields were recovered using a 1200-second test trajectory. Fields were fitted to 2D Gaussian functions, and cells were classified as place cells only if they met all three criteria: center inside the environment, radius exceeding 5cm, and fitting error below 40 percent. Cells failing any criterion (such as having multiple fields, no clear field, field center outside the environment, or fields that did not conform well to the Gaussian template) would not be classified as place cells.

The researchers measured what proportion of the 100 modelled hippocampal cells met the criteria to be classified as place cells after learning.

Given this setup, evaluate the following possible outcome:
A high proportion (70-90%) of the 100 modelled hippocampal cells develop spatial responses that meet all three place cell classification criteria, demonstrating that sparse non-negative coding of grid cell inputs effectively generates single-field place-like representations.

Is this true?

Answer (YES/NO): NO